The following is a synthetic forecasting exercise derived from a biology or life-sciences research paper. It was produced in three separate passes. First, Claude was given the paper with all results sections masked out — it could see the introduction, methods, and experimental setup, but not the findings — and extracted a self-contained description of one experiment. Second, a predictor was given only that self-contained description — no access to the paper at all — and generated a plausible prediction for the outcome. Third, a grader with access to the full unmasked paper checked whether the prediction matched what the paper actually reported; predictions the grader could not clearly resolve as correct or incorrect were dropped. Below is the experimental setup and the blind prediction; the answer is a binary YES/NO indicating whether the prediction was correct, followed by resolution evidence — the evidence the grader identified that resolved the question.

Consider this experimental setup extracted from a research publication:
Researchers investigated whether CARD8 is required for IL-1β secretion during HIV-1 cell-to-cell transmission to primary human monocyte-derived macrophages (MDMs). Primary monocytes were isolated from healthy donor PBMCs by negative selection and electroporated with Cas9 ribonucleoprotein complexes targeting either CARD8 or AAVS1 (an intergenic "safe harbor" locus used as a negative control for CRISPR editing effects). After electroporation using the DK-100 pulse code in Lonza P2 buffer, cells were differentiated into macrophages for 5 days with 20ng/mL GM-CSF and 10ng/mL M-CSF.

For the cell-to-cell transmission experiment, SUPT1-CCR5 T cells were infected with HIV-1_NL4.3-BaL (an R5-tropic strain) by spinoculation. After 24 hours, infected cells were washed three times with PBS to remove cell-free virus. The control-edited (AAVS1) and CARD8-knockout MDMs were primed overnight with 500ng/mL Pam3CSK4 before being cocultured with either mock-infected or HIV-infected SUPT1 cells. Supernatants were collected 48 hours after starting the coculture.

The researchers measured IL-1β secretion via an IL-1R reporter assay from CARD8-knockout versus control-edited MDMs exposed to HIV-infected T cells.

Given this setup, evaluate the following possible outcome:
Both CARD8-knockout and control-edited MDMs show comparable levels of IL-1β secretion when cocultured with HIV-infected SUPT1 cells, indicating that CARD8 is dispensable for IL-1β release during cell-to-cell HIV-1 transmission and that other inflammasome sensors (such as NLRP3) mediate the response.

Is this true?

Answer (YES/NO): NO